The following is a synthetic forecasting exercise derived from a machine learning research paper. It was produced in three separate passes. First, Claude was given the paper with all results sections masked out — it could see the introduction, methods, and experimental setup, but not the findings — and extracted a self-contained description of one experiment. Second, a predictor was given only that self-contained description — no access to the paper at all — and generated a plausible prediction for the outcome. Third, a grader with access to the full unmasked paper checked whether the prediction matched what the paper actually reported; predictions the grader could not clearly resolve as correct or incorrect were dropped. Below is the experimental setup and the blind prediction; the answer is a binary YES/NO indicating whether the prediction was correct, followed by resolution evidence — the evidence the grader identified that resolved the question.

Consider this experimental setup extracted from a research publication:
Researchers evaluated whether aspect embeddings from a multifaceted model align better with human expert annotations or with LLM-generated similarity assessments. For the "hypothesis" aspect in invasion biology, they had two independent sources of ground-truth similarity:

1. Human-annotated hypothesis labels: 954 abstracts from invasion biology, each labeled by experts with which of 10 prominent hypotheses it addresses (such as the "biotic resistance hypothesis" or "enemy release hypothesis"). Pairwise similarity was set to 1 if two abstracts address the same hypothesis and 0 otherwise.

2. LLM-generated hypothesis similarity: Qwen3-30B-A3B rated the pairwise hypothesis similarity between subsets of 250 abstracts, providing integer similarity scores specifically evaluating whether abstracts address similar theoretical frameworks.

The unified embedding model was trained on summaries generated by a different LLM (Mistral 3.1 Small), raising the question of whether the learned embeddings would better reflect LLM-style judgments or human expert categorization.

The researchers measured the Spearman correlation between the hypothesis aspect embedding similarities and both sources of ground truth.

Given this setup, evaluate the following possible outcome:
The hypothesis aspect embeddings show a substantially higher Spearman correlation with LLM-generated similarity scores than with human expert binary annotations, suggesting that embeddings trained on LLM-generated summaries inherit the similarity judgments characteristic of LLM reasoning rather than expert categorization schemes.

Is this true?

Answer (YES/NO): NO